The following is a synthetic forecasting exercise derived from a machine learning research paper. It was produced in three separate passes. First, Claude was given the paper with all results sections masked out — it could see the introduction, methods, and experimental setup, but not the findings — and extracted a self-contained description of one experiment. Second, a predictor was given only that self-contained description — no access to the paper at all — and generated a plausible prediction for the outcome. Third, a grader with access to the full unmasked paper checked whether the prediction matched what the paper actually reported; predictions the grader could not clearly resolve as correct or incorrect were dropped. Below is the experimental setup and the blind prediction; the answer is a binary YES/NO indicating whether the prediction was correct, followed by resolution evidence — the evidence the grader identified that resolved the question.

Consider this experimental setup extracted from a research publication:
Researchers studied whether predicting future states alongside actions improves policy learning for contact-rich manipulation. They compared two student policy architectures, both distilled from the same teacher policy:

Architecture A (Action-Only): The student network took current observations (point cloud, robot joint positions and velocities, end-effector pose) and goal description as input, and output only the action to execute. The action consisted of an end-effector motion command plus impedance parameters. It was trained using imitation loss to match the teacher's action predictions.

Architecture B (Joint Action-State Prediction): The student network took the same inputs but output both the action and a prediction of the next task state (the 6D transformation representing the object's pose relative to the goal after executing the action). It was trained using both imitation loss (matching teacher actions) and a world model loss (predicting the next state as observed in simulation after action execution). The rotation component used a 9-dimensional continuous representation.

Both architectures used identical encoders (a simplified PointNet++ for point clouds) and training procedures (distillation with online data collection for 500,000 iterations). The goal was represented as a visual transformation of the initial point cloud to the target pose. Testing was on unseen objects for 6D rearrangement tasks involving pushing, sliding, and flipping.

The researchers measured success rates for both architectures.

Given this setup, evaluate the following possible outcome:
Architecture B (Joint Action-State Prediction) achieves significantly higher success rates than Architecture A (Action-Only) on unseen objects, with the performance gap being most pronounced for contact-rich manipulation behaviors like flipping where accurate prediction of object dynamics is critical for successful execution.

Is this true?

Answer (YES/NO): NO